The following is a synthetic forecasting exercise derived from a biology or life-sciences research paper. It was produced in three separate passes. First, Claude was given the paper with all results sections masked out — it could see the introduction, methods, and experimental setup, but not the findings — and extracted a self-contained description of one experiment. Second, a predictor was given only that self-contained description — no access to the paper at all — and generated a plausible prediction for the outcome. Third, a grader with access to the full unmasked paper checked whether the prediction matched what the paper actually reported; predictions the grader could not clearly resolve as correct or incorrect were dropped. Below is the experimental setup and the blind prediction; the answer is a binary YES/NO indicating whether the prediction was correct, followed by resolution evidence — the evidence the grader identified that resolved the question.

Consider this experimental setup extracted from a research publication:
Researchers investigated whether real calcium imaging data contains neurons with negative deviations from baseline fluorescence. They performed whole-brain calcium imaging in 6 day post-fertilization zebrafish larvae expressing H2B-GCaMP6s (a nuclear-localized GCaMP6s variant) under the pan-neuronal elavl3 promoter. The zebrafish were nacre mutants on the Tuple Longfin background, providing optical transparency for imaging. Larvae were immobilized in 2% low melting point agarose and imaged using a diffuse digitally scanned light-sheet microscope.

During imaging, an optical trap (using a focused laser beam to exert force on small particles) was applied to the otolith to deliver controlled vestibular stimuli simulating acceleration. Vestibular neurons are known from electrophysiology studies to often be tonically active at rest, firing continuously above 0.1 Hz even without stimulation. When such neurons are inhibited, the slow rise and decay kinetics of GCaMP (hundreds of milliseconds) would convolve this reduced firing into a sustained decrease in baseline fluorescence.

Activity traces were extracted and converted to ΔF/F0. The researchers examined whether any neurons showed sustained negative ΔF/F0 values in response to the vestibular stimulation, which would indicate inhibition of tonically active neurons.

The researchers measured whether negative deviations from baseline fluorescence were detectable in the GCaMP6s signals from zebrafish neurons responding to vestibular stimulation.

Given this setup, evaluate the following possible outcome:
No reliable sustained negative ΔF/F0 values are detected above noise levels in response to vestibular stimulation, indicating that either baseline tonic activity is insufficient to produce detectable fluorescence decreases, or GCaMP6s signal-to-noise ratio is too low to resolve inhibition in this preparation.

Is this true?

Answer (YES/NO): NO